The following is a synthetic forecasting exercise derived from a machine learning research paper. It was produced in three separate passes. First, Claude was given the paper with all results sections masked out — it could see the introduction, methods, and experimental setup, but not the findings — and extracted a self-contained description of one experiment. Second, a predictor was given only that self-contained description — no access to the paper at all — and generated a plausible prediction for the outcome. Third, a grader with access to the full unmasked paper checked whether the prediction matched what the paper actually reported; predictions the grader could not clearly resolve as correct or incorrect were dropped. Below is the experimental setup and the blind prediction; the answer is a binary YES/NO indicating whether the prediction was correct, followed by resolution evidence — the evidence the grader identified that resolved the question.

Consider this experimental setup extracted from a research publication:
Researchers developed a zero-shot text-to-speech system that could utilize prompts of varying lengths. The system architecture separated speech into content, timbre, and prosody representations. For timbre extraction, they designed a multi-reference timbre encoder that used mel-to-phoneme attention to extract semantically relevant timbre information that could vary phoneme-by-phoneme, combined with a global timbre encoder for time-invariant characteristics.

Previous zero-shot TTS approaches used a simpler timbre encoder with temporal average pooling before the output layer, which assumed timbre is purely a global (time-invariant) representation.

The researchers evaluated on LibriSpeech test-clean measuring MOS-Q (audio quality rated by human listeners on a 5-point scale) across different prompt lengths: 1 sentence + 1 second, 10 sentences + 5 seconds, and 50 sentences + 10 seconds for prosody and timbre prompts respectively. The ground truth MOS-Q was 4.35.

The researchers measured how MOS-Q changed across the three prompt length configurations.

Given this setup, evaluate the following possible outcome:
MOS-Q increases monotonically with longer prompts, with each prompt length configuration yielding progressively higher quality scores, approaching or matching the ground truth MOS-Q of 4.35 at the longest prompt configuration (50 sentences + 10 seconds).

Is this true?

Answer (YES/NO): NO